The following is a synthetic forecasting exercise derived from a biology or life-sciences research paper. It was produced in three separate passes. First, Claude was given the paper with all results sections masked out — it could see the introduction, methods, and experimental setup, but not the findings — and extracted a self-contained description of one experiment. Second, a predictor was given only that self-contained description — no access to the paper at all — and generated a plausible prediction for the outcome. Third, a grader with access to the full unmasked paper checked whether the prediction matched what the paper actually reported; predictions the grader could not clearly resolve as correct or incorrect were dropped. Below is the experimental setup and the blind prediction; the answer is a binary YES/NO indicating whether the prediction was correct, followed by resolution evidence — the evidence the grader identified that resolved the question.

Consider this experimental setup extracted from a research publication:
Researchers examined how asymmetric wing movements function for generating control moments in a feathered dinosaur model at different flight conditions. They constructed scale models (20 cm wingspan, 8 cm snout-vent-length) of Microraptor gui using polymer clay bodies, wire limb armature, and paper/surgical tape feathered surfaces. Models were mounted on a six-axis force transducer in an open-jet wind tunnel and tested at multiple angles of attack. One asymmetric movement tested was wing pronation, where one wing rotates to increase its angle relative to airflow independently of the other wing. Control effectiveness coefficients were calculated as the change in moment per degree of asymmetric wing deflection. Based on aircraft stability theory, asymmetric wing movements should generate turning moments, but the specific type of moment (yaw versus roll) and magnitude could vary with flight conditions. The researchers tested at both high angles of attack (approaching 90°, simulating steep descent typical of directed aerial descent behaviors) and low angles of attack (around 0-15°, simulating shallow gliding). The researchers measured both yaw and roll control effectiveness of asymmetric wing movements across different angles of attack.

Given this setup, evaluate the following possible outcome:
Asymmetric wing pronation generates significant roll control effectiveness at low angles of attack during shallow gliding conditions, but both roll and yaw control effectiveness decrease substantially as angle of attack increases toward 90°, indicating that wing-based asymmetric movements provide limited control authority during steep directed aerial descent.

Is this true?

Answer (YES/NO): NO